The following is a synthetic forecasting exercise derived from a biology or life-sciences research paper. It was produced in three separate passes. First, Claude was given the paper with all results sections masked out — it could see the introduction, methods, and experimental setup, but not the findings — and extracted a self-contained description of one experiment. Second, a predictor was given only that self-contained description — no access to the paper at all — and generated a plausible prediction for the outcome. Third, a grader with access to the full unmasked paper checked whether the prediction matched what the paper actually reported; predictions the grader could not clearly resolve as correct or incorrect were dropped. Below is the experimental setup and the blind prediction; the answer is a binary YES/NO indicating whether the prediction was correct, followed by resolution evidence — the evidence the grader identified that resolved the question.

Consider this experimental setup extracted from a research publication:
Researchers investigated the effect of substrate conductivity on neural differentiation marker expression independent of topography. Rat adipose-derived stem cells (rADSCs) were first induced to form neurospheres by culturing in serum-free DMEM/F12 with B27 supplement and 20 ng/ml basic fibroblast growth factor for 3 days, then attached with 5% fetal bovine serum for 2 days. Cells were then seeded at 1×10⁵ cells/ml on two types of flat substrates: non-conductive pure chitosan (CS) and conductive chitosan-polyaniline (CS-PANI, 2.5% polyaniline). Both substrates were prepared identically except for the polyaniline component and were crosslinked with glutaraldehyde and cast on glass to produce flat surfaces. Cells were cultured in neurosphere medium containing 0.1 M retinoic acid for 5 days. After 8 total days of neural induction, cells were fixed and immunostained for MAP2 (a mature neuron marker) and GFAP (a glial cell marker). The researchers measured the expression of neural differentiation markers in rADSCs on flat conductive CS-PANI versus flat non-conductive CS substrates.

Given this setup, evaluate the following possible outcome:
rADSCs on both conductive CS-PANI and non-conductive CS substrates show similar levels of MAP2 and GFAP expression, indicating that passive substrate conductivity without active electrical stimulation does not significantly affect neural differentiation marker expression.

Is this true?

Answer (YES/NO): NO